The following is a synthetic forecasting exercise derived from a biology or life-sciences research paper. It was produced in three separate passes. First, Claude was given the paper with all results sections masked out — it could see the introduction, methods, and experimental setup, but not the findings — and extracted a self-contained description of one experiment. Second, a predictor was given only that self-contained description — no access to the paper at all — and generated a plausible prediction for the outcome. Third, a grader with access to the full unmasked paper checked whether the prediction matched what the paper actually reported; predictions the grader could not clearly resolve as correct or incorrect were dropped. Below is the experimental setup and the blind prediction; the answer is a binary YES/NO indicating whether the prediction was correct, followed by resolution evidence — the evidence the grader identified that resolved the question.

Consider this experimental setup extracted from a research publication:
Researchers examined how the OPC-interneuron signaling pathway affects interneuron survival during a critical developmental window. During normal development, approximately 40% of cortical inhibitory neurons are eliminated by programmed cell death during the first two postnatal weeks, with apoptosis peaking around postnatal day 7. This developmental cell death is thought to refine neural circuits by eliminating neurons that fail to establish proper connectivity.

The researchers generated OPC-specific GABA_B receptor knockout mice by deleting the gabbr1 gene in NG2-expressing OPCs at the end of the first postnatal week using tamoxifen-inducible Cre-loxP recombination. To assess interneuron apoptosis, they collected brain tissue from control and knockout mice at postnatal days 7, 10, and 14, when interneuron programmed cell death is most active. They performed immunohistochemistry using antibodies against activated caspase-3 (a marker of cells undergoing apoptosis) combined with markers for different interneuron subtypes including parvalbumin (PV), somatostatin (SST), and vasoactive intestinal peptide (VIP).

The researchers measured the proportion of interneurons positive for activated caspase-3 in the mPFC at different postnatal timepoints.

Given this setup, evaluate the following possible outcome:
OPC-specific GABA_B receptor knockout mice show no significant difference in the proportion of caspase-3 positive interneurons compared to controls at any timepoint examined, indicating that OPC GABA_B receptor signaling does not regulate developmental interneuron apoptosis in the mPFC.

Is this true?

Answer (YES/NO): NO